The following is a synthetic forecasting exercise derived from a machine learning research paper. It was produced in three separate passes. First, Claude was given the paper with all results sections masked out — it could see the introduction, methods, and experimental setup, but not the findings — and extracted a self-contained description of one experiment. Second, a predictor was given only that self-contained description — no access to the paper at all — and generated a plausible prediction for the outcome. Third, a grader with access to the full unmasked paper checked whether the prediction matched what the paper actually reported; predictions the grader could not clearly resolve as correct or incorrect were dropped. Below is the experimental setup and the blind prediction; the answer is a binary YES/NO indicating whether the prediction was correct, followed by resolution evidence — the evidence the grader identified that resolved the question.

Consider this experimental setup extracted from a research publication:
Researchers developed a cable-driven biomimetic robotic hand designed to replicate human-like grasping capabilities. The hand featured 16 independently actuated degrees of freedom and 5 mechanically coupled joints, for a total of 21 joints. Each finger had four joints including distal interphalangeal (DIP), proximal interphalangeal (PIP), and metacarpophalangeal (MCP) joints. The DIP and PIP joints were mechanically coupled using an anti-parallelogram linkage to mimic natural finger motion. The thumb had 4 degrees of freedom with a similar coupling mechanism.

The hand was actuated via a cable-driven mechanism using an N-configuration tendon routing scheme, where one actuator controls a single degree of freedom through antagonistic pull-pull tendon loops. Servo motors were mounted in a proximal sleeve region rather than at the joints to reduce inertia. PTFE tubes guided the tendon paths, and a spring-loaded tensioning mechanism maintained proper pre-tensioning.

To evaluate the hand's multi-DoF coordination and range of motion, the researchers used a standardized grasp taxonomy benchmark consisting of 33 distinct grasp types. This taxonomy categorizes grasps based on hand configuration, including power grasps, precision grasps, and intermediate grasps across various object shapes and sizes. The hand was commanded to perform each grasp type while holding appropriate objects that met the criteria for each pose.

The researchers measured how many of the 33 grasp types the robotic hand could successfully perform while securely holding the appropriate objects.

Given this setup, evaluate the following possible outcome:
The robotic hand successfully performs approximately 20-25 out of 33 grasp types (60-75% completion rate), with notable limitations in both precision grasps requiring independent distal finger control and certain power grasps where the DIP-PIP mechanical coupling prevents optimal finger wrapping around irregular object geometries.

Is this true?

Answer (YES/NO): NO